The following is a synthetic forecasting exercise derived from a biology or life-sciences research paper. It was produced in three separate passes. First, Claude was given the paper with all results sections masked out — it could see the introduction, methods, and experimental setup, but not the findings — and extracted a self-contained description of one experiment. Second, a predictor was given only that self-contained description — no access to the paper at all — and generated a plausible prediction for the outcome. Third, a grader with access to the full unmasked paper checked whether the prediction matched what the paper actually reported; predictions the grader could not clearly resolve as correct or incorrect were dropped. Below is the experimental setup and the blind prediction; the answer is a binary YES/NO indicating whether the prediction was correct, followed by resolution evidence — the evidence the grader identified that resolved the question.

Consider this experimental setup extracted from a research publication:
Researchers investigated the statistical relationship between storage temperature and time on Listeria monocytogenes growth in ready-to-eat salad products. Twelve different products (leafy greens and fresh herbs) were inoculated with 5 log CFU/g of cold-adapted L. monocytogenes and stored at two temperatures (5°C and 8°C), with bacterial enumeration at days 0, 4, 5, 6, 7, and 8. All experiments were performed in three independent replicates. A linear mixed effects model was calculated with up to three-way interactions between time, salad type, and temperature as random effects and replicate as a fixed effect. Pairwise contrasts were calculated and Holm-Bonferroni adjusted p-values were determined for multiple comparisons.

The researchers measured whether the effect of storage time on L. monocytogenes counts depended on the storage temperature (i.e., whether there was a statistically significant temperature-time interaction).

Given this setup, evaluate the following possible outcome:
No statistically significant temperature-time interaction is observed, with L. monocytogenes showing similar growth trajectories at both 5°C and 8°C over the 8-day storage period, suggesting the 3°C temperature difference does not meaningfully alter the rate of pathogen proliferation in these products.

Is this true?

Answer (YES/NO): NO